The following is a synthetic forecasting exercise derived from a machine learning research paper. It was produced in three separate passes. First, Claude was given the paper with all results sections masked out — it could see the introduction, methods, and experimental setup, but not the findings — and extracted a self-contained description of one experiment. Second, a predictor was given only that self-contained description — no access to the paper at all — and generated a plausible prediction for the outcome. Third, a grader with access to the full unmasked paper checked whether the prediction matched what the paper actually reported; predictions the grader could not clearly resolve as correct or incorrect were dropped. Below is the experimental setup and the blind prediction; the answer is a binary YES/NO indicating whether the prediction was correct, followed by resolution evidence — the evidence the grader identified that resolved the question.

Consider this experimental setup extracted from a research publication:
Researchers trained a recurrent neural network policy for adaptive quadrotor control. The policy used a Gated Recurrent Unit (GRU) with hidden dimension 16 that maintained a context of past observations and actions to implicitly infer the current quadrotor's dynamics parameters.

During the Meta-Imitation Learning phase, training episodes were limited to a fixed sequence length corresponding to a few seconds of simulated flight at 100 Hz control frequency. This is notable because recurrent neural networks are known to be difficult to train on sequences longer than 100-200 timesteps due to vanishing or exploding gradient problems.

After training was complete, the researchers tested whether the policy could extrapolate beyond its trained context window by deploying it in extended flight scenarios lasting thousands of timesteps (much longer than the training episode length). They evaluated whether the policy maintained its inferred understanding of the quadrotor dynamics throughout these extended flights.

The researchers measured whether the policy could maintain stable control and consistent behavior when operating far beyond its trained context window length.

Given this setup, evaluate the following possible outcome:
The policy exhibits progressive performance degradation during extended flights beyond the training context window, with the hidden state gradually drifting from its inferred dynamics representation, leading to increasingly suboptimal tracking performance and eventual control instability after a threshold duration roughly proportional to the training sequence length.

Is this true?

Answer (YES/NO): NO